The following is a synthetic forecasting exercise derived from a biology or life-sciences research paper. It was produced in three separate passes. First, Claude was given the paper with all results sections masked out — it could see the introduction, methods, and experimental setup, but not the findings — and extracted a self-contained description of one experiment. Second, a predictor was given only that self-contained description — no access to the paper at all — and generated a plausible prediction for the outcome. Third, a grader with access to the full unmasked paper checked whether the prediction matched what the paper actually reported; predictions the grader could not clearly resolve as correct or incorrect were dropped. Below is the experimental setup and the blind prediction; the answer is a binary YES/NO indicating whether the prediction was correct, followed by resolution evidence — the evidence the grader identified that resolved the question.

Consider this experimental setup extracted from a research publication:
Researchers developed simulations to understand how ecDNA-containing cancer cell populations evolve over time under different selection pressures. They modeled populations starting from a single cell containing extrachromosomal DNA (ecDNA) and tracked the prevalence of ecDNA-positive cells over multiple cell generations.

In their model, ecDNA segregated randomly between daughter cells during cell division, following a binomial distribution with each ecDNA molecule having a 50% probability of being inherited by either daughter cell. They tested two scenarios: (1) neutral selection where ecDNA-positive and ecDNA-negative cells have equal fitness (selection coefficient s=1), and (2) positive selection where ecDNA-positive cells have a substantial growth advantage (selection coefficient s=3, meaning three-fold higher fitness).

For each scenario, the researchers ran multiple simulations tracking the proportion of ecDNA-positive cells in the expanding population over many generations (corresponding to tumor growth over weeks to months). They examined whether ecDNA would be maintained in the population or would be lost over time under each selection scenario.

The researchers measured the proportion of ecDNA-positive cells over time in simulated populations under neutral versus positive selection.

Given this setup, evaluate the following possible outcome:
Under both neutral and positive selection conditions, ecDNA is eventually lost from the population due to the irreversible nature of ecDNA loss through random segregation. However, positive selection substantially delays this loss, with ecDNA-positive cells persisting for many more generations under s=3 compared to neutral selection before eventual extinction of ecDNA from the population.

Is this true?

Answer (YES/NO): NO